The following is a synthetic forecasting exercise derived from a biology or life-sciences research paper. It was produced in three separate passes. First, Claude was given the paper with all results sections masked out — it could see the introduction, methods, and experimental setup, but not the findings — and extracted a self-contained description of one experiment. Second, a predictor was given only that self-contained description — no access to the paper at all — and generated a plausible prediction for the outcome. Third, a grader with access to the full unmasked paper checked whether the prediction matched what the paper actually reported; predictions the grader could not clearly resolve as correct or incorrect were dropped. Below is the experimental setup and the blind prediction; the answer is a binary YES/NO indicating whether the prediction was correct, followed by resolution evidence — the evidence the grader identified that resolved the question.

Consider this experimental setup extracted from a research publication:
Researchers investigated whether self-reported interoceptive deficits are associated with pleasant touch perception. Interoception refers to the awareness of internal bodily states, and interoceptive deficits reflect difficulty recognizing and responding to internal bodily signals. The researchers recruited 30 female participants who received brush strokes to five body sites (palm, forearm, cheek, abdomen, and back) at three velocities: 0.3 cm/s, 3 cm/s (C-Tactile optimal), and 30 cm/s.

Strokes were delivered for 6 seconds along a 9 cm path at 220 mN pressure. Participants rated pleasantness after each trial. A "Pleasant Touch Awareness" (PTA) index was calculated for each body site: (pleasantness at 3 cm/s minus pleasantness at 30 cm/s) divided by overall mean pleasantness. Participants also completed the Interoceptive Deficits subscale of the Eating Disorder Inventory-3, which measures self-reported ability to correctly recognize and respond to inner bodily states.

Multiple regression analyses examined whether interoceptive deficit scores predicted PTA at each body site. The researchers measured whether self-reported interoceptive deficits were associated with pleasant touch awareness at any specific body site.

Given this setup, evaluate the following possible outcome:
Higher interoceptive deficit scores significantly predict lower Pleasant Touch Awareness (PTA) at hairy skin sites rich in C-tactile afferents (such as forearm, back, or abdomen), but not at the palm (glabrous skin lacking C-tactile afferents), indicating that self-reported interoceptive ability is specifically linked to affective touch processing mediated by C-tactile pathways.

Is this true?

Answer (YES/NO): NO